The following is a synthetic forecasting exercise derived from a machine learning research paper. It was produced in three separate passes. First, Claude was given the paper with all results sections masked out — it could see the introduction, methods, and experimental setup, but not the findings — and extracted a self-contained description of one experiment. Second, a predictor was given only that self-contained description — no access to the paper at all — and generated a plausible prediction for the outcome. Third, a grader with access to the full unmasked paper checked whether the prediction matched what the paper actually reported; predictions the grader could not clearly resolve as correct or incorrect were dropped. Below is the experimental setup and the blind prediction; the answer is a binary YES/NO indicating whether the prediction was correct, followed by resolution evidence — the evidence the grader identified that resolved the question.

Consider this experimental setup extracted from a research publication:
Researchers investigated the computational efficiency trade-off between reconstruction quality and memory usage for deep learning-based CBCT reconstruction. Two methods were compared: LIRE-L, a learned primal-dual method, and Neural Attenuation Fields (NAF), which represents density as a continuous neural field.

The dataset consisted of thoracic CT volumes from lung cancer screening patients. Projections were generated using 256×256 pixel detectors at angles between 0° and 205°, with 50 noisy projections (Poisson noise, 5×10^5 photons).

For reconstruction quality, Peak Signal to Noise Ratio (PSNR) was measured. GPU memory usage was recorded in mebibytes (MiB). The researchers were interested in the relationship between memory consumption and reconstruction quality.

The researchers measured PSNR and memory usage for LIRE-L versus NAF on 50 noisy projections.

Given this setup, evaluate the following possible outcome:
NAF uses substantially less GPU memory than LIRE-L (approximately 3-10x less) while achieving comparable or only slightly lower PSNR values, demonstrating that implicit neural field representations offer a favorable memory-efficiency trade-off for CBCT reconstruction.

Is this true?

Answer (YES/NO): NO